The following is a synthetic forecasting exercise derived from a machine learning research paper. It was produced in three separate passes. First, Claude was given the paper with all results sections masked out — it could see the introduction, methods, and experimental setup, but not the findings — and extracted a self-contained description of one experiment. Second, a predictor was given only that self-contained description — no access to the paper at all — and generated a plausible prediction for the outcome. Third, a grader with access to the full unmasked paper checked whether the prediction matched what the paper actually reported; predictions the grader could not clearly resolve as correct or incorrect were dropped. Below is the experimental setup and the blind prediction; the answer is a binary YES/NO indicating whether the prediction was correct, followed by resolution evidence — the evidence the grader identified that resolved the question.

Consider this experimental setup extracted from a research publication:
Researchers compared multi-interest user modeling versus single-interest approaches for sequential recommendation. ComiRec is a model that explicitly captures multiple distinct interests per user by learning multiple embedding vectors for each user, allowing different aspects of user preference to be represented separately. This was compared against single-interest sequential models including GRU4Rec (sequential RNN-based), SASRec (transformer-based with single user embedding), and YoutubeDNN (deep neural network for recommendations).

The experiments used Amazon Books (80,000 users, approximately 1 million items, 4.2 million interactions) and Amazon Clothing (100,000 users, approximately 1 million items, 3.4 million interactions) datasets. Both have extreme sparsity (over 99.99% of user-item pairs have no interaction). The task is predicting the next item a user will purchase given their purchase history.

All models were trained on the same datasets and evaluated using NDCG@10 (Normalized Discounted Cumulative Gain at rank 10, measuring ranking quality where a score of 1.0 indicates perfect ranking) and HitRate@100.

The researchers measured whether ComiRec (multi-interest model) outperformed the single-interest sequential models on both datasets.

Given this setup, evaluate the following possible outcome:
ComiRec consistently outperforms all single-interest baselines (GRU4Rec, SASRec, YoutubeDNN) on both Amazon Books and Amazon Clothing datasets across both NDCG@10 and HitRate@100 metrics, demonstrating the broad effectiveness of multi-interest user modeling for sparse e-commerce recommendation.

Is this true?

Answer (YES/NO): YES